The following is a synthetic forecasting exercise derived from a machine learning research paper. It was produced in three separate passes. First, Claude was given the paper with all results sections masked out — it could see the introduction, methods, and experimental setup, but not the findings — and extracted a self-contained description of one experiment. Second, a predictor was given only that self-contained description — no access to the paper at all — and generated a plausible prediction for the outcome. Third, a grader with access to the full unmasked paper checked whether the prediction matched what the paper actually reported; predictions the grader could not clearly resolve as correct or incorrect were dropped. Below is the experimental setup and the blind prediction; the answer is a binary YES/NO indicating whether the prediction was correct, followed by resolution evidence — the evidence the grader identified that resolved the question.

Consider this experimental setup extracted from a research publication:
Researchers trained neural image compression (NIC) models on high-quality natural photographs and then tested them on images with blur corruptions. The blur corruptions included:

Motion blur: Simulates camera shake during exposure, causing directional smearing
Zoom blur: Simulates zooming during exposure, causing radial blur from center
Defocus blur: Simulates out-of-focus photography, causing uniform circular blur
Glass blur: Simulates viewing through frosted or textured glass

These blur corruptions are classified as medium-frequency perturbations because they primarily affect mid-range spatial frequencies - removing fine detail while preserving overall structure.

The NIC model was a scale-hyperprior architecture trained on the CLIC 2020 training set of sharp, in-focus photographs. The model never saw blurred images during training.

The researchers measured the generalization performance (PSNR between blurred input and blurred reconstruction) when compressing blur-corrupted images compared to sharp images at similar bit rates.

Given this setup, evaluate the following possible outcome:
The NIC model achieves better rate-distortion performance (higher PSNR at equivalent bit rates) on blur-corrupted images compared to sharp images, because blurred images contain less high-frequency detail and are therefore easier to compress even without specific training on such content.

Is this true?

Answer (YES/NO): YES